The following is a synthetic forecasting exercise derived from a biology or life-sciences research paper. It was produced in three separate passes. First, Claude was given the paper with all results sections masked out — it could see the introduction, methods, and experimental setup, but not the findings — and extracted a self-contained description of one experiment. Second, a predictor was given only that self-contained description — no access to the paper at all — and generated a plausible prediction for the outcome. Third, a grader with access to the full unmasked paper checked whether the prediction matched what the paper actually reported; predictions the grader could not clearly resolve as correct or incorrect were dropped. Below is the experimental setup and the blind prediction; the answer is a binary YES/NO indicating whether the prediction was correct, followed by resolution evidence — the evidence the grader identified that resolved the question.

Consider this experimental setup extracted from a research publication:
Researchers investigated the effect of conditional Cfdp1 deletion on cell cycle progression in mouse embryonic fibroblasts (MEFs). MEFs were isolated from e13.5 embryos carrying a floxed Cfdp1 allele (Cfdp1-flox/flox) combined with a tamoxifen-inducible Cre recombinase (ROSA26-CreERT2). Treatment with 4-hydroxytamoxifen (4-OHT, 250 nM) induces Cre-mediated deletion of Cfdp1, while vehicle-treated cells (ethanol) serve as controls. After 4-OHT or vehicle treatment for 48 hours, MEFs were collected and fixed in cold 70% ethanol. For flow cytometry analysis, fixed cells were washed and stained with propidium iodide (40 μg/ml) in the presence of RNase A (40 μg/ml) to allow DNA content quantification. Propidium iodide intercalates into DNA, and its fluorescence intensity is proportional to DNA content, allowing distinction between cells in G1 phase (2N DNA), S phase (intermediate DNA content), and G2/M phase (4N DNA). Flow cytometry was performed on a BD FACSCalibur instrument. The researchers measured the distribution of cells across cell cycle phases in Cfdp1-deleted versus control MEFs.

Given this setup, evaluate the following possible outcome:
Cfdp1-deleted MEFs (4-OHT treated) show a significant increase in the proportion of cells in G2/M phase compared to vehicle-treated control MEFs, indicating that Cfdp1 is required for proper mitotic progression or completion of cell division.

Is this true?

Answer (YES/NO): YES